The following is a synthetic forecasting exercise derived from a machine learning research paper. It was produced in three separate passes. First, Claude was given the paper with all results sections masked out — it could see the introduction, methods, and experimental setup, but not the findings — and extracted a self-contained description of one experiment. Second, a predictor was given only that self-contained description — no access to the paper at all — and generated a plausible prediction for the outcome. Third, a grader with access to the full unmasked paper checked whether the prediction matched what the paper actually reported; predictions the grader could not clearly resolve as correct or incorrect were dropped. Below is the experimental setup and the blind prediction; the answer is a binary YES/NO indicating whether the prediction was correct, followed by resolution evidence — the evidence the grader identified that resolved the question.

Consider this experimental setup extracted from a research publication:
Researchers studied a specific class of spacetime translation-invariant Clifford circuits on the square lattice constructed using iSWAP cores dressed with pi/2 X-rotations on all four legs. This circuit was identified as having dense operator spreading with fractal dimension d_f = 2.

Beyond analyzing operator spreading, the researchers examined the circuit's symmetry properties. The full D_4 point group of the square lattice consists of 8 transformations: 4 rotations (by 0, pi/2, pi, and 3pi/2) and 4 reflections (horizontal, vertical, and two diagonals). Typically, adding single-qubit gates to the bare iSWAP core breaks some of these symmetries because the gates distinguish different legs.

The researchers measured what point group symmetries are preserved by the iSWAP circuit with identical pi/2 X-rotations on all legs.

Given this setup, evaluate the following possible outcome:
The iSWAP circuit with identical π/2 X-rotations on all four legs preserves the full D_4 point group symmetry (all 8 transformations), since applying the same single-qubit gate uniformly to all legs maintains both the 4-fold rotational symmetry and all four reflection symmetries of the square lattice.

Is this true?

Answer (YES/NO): YES